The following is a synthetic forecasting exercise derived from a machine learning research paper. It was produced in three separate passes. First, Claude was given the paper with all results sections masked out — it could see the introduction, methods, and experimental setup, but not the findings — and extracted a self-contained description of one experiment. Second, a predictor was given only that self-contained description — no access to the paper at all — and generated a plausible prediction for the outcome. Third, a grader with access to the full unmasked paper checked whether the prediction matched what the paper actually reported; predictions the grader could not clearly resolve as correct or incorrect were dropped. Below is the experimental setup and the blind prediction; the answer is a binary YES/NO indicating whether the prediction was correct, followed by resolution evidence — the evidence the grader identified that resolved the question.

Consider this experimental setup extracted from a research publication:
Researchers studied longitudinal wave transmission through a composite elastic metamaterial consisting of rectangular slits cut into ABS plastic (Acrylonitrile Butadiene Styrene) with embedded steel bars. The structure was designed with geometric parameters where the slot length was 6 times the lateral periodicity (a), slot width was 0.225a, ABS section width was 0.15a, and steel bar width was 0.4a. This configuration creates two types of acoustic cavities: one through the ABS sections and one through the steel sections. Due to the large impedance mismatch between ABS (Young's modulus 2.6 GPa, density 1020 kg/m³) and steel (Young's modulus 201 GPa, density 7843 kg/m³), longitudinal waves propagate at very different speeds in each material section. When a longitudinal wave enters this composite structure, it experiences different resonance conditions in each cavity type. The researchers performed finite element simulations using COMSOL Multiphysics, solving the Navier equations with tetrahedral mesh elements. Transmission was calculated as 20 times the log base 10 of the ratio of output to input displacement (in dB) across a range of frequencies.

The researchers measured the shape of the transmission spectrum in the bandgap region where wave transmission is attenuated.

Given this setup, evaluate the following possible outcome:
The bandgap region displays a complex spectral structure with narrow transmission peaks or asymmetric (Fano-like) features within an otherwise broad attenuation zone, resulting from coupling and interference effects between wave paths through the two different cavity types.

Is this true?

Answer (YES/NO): YES